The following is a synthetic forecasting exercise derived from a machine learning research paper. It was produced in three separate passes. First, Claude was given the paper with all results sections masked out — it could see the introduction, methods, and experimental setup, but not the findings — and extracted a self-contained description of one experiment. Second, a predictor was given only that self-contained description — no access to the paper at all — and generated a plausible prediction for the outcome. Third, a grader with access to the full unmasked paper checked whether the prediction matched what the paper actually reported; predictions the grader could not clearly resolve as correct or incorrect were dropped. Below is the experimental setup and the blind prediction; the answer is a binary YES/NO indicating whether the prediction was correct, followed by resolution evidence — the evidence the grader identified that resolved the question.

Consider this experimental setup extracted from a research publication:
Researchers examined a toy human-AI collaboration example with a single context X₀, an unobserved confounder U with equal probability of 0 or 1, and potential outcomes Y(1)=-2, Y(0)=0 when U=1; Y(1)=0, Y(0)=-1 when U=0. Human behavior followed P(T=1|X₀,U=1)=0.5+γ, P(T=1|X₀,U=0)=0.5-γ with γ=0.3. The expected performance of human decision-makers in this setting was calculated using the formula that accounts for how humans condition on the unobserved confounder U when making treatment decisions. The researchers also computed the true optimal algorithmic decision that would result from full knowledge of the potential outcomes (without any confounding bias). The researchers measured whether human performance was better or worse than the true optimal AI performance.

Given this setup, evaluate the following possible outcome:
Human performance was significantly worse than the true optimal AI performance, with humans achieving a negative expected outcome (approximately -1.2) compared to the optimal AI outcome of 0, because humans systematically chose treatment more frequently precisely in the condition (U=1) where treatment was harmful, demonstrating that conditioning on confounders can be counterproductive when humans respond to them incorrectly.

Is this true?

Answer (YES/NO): NO